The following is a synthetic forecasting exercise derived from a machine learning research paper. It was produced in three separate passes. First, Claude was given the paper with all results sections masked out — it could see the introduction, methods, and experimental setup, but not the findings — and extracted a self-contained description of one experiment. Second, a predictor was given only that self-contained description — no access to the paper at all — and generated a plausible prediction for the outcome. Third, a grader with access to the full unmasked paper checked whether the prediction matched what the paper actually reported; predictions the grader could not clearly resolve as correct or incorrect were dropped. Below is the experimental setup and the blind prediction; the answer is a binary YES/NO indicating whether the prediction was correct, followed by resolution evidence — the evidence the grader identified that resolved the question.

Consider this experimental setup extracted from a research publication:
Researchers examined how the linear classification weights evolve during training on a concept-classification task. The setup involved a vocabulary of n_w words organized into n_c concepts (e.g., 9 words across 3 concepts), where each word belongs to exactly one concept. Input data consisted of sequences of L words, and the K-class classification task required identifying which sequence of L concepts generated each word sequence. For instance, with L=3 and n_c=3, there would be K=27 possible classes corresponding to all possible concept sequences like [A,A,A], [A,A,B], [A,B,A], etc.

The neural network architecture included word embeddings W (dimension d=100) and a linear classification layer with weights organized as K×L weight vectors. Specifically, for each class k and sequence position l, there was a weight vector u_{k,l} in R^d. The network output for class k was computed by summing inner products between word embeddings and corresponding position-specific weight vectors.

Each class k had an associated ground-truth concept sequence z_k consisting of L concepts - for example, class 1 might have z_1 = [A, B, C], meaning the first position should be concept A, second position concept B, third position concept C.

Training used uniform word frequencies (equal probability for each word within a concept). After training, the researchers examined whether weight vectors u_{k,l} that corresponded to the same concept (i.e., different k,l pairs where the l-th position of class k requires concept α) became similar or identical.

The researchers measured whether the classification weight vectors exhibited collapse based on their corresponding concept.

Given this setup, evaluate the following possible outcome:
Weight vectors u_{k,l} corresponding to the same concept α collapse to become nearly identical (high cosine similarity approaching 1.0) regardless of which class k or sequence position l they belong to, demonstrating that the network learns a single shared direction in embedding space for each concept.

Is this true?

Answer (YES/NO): YES